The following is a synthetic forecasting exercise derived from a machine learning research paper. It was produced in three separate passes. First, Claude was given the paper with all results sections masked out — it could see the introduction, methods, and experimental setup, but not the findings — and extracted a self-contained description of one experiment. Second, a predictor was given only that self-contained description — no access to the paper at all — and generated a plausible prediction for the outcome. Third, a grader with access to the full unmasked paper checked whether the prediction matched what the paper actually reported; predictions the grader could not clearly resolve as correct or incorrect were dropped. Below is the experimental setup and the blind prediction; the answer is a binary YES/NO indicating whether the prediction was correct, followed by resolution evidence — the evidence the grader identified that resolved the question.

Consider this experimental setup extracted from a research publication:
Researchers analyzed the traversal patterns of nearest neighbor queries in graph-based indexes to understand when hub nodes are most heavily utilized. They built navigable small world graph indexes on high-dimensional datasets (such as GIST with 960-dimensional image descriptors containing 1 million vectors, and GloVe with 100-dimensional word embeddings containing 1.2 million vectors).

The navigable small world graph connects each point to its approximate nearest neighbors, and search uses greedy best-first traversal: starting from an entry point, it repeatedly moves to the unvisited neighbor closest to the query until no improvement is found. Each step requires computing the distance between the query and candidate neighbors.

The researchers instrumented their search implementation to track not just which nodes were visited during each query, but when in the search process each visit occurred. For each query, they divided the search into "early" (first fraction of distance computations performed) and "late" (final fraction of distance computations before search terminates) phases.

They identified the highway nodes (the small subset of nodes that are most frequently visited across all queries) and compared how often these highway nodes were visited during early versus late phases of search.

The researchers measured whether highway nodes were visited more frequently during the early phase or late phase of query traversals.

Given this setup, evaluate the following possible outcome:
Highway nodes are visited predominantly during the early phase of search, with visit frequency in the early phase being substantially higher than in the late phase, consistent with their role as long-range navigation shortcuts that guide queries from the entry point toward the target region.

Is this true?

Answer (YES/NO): YES